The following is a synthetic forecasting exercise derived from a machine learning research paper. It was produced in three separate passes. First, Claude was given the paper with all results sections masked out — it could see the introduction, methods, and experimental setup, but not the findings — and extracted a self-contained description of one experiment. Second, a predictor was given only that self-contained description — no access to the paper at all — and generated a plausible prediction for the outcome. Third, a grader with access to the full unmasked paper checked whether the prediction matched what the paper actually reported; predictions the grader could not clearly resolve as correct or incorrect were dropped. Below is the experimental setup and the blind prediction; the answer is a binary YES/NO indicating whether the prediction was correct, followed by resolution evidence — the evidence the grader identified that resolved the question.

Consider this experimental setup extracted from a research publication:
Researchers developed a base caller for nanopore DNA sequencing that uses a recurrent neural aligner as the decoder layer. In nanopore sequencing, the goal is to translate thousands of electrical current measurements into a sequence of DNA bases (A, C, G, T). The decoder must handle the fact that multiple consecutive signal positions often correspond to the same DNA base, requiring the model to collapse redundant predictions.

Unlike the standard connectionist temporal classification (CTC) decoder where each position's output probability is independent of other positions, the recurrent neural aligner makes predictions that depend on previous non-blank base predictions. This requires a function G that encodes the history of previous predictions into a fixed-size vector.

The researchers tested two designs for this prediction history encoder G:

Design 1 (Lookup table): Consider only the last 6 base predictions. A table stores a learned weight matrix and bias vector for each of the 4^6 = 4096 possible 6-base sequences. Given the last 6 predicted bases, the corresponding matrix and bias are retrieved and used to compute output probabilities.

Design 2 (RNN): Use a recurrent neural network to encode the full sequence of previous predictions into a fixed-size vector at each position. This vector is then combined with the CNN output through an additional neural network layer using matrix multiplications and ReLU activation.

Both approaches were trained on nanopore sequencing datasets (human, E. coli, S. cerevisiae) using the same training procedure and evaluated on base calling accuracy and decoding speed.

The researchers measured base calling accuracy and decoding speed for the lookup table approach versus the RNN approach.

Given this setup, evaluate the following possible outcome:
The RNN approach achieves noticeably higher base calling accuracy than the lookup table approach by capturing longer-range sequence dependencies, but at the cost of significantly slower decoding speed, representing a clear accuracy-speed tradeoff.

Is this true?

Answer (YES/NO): NO